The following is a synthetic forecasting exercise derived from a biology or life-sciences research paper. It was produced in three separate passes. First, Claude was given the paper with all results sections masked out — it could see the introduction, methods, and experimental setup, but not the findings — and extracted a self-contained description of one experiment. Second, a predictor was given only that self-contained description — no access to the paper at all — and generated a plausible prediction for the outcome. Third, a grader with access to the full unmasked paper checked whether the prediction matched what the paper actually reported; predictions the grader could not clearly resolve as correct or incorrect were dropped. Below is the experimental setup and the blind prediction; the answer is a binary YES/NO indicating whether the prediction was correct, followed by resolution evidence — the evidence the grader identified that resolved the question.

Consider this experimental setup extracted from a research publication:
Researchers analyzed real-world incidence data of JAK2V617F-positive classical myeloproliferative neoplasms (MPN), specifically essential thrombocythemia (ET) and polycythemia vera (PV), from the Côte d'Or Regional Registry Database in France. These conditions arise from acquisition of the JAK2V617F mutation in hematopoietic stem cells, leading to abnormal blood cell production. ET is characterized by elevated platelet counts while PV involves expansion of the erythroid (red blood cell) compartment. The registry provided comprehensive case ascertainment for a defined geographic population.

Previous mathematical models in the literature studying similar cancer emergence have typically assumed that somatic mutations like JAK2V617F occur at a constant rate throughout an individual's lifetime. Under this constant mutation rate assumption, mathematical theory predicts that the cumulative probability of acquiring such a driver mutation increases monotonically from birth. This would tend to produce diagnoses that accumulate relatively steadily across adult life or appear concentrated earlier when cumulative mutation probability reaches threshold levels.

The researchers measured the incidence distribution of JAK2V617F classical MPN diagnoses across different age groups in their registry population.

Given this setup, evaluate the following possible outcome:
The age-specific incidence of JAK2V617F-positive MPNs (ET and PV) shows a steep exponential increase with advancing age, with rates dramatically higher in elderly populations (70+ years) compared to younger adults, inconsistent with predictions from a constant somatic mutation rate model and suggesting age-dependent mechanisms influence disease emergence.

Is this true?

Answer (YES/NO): YES